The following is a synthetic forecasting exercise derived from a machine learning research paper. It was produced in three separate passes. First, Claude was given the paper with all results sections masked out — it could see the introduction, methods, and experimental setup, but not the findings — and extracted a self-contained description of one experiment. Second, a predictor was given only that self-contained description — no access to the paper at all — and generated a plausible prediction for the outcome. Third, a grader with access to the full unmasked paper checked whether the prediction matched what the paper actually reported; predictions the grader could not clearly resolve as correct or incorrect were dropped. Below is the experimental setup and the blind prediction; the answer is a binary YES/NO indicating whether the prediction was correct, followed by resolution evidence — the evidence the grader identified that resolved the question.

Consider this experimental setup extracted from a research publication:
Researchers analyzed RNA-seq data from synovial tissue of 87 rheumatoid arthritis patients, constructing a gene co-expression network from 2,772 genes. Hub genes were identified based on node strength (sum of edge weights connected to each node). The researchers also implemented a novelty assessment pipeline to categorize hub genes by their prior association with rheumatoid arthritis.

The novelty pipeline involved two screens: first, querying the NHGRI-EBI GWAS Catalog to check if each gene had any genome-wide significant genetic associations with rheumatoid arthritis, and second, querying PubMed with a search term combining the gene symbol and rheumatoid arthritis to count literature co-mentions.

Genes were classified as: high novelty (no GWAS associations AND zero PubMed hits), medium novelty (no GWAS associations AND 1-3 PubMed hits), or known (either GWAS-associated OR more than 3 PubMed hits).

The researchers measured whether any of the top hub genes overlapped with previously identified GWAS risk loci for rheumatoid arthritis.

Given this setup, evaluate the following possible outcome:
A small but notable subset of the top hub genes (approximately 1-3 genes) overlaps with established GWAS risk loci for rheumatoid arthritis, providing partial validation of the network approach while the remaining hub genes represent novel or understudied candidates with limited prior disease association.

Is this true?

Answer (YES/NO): NO